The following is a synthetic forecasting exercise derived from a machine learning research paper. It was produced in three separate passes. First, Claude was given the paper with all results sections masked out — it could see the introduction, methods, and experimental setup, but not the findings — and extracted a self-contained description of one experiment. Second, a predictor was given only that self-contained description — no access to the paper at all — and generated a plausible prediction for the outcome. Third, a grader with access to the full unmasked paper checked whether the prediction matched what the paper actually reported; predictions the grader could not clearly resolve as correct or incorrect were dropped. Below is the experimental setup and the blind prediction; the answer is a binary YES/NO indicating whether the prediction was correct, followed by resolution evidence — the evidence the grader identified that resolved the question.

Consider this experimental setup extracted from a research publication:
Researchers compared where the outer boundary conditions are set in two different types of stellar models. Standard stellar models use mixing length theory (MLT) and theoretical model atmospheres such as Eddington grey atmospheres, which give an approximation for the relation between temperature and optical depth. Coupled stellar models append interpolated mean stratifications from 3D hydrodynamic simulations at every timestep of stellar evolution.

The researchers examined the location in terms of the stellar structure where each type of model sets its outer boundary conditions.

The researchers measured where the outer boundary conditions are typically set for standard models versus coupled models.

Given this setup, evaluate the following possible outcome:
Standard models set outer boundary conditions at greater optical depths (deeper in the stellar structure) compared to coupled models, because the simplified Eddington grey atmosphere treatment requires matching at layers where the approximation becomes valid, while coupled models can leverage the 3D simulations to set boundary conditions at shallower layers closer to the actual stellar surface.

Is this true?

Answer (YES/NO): NO